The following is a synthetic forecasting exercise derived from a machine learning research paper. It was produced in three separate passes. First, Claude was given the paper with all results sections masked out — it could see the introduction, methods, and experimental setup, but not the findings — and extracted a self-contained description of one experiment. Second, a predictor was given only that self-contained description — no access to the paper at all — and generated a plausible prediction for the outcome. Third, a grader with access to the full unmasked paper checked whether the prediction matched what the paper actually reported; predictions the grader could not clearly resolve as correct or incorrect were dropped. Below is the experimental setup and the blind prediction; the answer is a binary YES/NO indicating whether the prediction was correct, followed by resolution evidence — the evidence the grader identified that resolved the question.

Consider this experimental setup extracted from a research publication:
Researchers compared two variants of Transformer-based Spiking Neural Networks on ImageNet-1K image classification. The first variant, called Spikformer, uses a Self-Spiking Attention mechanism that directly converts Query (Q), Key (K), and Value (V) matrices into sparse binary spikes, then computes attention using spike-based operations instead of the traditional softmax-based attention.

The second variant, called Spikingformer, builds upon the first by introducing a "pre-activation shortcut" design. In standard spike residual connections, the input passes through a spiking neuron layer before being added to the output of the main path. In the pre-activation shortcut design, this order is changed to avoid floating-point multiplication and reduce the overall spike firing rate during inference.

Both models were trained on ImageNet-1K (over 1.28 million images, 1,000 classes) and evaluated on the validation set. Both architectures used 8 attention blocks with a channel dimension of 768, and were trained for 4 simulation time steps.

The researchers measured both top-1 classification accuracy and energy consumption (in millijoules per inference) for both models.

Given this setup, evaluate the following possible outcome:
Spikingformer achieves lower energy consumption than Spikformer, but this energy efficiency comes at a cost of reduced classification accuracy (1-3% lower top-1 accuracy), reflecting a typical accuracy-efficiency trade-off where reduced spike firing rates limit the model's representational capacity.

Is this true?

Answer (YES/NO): NO